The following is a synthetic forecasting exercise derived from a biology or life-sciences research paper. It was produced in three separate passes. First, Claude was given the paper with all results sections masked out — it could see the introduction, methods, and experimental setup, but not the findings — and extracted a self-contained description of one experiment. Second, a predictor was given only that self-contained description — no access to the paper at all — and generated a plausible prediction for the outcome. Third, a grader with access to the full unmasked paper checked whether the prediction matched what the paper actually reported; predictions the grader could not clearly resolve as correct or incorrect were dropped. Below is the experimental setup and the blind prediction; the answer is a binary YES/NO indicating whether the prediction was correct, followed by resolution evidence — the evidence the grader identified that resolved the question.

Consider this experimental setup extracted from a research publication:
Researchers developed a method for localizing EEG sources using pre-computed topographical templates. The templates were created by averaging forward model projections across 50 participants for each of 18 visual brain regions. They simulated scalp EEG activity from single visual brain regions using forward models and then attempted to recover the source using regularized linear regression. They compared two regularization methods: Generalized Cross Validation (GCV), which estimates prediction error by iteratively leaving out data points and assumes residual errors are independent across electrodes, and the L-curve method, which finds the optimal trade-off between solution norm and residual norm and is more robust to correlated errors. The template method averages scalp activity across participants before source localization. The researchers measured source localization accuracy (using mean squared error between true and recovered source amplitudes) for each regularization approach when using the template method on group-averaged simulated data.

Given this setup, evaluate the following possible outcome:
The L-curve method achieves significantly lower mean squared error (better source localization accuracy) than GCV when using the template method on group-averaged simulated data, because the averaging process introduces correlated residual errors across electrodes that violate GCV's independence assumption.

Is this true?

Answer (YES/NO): YES